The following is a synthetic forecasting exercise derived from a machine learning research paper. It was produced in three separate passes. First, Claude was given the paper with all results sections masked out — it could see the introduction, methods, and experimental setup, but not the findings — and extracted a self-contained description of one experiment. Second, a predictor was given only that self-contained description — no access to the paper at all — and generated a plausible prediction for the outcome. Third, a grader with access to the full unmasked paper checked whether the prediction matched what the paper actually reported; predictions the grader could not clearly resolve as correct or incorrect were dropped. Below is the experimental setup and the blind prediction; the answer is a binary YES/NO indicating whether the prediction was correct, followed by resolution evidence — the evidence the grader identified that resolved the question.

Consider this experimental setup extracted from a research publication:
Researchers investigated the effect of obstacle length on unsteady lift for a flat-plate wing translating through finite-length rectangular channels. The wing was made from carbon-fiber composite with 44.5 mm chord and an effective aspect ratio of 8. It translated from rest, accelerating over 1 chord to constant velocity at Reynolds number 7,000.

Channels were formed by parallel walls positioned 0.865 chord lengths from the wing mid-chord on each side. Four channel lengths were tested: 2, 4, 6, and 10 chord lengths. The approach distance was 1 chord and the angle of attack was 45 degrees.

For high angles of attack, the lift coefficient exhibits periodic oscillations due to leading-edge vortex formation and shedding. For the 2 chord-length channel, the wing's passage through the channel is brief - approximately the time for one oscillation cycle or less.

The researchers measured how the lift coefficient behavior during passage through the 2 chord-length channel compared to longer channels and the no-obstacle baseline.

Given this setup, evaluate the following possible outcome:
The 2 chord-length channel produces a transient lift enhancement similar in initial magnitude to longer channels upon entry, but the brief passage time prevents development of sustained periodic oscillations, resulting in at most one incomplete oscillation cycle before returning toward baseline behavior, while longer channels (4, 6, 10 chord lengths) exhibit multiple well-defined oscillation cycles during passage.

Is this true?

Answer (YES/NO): NO